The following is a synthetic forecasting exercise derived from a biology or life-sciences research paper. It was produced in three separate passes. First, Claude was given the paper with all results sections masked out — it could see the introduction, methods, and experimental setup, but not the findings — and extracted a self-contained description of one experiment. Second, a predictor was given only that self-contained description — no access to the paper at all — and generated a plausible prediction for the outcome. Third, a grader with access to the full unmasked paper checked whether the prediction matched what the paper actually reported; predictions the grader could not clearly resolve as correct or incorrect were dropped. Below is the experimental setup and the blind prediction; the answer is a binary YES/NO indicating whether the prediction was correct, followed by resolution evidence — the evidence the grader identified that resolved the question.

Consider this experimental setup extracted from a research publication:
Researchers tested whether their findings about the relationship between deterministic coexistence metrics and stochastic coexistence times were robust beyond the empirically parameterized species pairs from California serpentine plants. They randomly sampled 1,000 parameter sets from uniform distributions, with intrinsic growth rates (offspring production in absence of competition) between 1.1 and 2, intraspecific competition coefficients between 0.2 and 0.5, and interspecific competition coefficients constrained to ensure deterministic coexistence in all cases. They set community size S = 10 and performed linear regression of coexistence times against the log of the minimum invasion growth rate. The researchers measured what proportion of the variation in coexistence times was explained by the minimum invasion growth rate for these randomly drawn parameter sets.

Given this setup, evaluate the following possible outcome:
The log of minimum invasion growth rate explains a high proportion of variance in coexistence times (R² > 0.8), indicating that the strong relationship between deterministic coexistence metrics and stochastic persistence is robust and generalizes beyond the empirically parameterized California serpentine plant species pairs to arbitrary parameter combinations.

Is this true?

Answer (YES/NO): YES